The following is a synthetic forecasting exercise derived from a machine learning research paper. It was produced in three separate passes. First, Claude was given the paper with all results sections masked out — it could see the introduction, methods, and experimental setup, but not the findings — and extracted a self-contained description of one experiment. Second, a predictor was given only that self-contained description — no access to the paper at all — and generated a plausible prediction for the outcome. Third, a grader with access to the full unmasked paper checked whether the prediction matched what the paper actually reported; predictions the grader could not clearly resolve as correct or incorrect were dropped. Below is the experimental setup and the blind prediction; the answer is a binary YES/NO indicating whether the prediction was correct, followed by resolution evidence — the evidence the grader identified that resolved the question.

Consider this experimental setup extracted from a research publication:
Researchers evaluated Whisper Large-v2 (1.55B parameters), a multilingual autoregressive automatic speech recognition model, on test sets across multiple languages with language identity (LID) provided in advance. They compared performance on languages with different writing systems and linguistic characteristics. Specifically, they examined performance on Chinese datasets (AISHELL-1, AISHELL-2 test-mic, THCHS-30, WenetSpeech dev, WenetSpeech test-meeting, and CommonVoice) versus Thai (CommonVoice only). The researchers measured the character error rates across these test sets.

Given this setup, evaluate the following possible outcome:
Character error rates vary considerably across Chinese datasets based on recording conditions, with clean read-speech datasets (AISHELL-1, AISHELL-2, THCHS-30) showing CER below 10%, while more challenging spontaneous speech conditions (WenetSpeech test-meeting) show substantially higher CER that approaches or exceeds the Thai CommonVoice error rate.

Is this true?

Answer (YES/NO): YES